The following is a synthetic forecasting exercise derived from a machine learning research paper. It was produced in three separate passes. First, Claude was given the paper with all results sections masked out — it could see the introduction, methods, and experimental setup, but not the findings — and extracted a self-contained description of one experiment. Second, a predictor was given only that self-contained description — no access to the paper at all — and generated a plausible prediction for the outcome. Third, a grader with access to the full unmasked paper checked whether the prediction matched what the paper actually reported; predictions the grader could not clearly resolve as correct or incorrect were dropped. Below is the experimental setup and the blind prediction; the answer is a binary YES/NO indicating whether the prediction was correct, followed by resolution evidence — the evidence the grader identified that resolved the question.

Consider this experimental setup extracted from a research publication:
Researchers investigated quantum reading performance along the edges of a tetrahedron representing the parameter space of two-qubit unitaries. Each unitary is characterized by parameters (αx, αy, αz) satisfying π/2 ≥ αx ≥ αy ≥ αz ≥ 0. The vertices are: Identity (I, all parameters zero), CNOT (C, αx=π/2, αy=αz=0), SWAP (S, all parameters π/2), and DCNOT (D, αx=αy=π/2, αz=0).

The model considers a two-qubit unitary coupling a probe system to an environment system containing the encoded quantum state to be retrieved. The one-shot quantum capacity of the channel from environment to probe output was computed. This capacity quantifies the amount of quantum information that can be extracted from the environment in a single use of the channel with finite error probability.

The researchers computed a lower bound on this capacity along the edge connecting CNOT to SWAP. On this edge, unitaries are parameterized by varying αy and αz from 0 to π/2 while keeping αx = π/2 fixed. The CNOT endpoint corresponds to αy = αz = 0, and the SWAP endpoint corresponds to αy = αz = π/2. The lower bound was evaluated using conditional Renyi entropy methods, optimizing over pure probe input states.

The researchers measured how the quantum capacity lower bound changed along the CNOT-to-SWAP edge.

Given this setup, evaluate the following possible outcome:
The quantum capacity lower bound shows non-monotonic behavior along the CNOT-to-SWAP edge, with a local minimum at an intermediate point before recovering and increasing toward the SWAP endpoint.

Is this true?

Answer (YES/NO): NO